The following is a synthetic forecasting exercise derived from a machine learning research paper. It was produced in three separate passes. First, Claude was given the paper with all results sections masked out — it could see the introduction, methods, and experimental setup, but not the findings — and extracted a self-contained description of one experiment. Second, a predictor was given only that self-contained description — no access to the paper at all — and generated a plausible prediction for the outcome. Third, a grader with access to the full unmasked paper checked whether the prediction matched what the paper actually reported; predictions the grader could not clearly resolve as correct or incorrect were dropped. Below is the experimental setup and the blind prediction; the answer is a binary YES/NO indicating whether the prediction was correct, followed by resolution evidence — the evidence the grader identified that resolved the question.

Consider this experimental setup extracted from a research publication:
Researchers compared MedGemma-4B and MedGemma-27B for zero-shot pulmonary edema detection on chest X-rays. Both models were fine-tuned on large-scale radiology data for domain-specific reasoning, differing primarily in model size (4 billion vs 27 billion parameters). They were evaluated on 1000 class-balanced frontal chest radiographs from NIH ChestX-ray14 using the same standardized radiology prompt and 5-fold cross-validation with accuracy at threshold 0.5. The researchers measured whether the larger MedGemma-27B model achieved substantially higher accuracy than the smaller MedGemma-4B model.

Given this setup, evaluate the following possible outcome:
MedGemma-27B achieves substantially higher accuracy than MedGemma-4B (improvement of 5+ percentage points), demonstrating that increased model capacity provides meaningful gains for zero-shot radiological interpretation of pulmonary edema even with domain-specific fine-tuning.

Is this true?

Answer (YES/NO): YES